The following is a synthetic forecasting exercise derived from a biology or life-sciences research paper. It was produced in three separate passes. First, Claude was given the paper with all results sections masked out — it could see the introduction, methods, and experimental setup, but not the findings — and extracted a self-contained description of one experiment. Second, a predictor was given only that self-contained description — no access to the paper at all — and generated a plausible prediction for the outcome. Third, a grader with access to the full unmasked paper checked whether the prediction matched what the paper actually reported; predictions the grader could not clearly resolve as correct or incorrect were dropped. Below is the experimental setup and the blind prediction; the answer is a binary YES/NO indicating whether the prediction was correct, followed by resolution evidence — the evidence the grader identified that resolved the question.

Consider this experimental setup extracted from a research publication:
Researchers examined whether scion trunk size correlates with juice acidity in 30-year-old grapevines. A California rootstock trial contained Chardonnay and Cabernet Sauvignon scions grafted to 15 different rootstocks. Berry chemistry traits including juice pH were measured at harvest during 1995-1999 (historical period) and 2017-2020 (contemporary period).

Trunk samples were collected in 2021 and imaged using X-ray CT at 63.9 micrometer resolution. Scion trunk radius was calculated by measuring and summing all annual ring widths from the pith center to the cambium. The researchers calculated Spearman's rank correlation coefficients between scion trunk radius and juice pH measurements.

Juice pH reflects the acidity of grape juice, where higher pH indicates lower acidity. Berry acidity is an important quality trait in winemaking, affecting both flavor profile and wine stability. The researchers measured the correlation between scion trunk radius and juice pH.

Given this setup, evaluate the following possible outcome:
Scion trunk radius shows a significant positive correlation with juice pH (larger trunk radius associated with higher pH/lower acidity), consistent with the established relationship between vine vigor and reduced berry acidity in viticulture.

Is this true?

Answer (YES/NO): YES